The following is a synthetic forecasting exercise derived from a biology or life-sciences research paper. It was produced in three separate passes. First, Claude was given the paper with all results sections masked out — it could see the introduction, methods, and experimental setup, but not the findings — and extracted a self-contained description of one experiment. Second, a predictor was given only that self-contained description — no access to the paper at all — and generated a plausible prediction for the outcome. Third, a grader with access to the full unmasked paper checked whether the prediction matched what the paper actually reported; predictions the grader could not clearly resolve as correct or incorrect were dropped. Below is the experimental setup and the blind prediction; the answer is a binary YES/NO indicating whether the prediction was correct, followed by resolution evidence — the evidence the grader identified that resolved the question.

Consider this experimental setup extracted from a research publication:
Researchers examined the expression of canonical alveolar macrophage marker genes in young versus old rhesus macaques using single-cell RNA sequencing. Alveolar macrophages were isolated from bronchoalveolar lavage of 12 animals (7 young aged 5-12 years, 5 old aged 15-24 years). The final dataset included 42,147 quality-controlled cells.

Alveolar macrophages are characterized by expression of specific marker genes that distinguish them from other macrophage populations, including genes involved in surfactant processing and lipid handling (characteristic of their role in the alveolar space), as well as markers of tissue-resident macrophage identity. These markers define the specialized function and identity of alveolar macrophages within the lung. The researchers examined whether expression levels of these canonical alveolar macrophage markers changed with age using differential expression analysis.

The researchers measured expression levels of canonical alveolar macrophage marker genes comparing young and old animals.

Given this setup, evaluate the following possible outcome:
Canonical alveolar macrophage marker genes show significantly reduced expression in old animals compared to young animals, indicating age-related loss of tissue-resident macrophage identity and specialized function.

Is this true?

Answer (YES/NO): NO